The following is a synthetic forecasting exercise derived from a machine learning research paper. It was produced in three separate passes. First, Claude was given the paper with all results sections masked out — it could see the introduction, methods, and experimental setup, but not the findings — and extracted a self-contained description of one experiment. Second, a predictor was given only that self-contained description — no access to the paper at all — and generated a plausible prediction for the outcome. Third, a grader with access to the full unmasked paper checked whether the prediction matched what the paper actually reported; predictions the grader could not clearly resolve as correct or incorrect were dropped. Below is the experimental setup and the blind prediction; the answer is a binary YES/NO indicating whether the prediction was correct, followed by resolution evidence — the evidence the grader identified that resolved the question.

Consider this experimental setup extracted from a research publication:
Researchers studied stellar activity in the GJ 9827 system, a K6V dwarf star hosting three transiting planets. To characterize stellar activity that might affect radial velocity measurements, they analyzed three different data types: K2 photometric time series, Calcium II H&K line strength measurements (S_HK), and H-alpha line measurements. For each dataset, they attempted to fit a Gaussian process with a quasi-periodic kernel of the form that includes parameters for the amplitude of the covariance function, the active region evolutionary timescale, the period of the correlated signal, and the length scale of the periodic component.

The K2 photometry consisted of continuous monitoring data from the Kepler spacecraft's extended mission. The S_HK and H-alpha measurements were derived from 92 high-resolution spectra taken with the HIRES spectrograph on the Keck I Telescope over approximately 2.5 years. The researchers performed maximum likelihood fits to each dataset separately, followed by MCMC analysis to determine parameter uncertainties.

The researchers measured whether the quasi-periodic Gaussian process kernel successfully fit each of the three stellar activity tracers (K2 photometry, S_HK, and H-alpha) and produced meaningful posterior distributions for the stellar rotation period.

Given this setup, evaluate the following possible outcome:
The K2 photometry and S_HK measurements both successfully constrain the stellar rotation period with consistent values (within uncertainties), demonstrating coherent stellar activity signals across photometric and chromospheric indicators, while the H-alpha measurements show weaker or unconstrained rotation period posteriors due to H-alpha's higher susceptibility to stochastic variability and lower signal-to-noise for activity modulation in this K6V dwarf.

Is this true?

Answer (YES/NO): NO